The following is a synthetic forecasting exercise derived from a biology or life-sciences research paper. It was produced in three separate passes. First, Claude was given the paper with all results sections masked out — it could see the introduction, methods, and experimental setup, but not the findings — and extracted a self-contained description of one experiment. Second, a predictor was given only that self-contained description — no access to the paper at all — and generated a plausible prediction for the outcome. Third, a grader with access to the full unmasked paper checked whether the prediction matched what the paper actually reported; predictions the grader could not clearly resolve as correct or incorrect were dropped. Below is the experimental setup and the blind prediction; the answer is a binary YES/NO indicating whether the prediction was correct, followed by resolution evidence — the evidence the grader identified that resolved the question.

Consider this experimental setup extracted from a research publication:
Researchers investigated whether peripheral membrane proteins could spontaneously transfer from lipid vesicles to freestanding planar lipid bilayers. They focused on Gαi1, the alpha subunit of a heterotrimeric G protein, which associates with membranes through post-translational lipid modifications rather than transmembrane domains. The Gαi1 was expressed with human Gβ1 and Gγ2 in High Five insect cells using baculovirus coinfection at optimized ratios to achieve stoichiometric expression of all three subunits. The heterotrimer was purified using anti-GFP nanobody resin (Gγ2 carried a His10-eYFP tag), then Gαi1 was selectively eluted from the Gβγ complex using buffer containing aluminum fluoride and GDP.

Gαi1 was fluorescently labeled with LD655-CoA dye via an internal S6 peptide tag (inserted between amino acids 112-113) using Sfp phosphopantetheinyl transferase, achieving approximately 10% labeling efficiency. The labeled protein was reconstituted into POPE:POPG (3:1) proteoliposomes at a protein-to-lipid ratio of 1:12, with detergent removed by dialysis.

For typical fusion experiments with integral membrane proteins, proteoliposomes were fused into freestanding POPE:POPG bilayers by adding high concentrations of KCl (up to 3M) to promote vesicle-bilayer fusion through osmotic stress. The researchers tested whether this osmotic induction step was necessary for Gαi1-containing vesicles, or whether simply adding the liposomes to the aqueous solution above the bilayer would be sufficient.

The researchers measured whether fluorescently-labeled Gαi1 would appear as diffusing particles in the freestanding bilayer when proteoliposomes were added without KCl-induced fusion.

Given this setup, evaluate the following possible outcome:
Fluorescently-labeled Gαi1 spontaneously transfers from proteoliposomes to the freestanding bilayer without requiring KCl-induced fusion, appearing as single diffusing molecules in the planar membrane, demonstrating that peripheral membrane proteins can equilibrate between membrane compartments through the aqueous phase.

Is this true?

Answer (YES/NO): YES